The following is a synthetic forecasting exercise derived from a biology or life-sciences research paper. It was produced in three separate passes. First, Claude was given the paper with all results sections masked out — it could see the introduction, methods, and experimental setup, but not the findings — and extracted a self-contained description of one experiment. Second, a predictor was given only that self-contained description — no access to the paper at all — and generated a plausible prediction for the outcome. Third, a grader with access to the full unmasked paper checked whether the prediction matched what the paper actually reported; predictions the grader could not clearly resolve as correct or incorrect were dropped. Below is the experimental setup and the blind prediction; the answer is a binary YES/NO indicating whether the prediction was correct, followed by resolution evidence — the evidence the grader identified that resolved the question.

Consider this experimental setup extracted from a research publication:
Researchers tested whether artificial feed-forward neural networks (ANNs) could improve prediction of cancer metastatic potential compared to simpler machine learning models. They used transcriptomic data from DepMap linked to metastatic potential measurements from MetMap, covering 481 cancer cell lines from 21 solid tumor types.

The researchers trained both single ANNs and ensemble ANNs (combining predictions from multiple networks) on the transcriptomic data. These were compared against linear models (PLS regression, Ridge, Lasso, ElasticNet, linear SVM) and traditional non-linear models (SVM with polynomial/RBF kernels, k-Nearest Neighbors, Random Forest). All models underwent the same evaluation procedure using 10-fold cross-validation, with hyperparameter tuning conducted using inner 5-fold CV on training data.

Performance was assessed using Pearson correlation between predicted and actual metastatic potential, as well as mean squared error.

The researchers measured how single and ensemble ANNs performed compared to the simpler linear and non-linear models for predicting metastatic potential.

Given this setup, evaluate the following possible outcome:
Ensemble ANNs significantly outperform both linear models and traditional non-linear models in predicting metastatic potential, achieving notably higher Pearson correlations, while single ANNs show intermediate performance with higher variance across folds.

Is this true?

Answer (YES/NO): NO